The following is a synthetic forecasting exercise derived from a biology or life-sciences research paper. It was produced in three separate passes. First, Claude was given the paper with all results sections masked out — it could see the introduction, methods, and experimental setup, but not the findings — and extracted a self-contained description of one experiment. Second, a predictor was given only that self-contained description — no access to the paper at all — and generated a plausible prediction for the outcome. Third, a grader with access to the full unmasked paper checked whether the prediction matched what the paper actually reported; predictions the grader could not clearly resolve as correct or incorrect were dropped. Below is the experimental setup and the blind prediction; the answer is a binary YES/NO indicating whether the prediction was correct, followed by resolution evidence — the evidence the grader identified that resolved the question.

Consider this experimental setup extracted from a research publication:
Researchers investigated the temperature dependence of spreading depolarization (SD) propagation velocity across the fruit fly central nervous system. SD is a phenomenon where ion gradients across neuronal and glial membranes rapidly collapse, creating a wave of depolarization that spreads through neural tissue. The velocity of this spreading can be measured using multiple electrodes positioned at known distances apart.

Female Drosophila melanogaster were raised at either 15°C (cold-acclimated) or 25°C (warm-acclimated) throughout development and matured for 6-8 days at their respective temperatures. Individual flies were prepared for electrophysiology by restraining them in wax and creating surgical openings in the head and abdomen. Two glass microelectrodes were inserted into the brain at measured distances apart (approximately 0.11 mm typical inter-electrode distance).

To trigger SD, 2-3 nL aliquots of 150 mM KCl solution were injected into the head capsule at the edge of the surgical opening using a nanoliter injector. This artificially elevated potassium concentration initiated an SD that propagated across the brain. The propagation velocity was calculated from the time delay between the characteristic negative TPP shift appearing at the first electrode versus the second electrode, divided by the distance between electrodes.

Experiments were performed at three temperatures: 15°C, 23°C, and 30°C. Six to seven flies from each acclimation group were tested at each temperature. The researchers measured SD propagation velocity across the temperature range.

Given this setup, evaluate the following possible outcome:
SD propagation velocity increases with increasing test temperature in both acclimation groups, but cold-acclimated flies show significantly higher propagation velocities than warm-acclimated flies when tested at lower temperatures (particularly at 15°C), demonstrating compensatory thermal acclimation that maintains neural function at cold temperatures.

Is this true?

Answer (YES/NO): YES